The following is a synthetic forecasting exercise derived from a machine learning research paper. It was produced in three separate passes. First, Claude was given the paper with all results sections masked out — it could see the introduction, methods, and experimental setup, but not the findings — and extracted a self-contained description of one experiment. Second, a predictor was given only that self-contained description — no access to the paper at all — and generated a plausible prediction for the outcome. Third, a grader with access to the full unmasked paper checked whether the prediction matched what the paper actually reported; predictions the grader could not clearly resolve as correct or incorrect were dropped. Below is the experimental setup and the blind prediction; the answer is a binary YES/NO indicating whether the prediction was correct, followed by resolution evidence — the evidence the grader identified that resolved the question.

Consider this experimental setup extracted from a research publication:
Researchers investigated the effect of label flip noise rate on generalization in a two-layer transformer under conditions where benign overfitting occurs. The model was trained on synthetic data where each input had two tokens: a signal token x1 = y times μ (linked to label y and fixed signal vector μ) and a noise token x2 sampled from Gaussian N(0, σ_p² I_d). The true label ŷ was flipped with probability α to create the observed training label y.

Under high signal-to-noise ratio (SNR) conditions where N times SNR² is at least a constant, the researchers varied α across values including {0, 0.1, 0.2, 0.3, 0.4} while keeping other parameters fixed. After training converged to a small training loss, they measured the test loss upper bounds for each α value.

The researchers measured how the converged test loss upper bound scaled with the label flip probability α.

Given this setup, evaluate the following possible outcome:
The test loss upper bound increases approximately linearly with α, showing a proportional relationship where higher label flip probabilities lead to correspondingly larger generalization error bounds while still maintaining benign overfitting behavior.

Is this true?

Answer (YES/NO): YES